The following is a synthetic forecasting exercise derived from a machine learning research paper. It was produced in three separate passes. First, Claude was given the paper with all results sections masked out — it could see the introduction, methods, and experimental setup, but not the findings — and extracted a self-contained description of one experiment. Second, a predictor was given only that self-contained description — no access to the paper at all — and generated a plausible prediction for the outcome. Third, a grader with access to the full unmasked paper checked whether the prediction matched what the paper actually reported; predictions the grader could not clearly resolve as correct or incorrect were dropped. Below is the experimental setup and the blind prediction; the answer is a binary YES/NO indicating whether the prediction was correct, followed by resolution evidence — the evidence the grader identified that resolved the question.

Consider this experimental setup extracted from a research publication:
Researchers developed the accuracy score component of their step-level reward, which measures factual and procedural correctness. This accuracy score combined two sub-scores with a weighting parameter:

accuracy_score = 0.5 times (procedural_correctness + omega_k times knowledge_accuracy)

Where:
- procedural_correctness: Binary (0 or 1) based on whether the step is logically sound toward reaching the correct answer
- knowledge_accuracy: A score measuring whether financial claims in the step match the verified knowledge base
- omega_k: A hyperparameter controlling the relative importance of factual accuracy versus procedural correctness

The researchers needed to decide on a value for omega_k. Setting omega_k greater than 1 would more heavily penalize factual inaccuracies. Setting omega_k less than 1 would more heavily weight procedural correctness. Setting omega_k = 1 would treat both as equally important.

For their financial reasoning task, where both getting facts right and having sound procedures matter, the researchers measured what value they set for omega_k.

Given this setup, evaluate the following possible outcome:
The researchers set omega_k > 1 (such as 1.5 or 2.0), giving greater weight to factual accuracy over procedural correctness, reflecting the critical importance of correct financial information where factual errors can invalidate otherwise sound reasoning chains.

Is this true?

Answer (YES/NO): NO